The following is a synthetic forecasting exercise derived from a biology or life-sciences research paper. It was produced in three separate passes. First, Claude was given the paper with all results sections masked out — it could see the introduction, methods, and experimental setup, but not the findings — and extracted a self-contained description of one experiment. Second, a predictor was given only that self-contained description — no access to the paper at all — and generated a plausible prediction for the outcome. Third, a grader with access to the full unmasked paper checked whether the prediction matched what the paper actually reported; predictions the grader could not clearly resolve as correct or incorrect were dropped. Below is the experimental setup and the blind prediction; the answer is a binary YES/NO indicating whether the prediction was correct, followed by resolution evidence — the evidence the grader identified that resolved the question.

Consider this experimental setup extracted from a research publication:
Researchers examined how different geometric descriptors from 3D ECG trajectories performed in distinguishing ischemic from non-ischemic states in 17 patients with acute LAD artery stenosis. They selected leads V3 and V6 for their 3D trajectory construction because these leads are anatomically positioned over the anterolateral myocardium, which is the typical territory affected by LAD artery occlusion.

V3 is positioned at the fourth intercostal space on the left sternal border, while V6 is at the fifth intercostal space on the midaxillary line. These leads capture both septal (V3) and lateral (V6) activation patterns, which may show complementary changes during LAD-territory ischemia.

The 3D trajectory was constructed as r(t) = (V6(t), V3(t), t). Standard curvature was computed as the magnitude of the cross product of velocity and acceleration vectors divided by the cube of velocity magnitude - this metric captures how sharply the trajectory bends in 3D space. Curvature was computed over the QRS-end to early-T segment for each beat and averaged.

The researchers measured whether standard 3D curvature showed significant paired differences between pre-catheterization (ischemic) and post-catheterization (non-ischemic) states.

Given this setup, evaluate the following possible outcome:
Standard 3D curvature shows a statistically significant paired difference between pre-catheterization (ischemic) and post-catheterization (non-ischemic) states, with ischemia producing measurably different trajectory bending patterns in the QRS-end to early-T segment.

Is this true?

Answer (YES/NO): NO